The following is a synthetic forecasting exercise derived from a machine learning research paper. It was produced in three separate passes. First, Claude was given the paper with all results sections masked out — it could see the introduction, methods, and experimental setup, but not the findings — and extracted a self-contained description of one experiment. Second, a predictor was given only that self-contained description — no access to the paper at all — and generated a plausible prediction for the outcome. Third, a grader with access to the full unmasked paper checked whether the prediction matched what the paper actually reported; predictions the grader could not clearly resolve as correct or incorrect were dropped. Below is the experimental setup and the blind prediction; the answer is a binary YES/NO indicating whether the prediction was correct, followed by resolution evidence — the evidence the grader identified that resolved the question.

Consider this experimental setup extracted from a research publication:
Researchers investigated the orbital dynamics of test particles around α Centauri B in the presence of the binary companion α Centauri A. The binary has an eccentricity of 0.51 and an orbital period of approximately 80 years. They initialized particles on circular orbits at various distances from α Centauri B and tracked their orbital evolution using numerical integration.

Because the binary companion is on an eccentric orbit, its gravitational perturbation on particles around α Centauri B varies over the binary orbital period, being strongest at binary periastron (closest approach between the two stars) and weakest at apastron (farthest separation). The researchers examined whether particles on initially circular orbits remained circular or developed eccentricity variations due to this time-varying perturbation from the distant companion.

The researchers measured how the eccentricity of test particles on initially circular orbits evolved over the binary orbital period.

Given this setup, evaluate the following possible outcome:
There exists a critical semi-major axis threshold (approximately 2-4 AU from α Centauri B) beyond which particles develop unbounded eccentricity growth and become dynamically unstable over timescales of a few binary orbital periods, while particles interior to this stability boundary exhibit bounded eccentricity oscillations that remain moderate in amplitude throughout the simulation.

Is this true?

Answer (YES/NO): YES